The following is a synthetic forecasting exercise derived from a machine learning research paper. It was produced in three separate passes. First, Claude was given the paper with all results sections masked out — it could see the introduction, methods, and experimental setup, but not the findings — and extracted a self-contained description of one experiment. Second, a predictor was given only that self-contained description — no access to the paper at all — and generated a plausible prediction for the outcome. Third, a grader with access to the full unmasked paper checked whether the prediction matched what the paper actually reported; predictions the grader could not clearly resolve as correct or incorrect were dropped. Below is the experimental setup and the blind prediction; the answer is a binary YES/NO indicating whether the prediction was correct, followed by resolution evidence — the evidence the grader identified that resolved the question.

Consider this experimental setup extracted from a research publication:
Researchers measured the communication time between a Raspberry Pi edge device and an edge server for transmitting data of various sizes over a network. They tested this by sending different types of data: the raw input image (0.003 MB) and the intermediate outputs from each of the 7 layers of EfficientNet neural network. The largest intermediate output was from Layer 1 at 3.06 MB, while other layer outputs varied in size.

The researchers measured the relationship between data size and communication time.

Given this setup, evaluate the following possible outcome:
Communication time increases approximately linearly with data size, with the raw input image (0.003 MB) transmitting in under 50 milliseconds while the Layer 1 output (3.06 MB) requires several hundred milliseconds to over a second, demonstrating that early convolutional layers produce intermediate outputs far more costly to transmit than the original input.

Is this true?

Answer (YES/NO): NO